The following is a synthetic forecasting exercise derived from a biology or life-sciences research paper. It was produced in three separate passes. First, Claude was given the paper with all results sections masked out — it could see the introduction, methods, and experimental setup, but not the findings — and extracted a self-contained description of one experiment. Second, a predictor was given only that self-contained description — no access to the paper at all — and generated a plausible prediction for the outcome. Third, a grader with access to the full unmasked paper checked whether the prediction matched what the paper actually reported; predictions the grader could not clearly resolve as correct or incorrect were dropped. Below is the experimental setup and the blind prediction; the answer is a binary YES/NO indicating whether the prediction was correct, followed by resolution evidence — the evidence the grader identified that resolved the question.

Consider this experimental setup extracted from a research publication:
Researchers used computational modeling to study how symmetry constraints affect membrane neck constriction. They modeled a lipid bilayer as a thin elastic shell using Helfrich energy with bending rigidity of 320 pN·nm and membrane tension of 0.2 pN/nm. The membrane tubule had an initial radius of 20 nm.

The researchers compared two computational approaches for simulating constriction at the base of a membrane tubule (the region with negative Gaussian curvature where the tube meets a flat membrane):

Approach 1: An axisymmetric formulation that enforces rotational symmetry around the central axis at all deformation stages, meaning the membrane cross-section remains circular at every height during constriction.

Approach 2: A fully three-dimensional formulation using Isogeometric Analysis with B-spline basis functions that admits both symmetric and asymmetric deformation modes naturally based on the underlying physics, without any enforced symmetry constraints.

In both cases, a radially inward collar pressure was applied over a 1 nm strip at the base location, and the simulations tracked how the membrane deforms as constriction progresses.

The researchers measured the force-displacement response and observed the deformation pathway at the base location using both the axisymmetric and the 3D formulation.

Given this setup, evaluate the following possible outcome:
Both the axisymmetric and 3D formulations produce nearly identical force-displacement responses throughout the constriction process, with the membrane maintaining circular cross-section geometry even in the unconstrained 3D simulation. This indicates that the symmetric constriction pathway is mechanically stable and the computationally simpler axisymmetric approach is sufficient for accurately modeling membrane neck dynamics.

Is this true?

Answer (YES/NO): NO